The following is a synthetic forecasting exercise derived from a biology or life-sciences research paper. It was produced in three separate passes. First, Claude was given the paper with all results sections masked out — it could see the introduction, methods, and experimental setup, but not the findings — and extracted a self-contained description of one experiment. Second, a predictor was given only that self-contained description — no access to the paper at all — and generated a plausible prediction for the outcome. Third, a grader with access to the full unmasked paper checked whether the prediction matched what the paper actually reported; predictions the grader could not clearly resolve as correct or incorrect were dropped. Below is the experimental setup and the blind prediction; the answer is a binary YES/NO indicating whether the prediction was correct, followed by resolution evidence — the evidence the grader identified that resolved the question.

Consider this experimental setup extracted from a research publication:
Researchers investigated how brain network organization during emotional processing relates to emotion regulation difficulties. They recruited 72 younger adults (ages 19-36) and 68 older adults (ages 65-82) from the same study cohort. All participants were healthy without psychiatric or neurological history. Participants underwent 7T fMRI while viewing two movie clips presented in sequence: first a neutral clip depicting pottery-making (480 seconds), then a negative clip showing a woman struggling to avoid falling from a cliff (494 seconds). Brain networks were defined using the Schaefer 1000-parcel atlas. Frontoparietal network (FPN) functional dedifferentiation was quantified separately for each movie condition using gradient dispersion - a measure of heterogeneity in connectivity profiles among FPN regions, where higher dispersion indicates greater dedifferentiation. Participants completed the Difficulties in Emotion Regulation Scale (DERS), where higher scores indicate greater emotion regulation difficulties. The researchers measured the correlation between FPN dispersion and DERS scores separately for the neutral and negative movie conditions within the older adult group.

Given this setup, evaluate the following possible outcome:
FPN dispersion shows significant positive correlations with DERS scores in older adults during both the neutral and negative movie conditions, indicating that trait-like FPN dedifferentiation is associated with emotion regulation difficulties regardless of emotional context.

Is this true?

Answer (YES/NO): NO